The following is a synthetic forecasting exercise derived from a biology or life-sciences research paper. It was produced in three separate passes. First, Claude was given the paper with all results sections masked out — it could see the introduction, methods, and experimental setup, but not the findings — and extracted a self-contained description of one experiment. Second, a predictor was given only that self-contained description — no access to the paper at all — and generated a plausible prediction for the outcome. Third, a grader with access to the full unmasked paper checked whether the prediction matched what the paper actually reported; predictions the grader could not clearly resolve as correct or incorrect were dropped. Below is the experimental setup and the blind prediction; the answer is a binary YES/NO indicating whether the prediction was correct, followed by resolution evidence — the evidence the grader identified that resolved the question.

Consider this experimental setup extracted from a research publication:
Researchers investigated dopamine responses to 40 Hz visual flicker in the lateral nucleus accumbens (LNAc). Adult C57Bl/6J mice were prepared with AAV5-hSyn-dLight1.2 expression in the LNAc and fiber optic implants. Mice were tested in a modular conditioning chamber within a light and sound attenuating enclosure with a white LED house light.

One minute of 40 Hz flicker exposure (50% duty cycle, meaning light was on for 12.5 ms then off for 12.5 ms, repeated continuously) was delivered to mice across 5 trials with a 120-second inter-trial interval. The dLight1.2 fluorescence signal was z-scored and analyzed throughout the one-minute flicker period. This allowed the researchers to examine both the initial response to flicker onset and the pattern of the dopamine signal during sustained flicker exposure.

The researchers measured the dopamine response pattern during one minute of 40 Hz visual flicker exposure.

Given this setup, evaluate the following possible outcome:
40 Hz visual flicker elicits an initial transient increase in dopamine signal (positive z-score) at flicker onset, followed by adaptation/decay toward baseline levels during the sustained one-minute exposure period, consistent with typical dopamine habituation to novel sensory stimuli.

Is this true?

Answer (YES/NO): YES